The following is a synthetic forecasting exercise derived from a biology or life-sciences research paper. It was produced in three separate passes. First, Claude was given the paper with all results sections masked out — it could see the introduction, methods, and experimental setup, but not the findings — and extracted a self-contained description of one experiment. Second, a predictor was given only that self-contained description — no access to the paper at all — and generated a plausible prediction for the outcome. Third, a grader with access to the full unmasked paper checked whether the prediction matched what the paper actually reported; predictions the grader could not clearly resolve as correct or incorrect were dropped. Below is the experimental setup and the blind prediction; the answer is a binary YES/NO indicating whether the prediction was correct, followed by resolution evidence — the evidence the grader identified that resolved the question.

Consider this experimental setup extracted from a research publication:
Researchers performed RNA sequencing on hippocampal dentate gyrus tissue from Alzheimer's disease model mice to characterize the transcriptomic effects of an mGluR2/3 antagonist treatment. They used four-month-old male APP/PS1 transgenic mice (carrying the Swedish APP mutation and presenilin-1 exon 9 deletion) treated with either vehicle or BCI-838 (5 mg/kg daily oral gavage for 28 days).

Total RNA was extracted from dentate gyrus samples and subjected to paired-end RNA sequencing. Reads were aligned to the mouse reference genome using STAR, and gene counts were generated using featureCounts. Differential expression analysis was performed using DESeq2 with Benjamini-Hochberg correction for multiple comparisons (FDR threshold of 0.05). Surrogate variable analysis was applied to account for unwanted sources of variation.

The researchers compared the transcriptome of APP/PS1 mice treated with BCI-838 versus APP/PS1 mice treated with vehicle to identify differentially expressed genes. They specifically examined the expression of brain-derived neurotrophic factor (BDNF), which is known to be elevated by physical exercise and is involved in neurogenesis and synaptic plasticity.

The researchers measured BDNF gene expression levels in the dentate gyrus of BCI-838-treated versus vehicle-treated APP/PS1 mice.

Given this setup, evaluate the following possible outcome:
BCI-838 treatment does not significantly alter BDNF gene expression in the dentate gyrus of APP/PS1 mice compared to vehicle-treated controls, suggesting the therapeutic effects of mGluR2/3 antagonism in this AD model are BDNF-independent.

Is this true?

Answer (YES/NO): NO